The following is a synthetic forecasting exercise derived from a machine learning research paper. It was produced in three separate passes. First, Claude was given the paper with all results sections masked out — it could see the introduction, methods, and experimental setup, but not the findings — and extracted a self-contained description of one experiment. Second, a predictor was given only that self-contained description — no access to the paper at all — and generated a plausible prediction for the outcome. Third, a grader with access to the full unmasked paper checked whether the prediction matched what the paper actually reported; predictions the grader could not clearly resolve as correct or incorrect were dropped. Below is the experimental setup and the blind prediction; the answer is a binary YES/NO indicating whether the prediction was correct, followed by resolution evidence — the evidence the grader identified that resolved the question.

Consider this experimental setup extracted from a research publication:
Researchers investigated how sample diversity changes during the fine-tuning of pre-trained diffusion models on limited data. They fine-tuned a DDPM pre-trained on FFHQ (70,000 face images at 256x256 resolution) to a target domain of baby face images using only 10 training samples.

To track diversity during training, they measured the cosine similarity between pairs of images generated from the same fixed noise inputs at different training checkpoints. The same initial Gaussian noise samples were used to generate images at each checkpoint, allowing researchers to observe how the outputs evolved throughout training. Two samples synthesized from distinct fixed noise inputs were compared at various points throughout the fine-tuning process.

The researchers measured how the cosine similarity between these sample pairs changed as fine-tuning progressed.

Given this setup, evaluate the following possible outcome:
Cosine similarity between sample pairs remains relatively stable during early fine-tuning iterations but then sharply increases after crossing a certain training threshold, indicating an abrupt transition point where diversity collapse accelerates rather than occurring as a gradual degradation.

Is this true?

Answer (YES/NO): NO